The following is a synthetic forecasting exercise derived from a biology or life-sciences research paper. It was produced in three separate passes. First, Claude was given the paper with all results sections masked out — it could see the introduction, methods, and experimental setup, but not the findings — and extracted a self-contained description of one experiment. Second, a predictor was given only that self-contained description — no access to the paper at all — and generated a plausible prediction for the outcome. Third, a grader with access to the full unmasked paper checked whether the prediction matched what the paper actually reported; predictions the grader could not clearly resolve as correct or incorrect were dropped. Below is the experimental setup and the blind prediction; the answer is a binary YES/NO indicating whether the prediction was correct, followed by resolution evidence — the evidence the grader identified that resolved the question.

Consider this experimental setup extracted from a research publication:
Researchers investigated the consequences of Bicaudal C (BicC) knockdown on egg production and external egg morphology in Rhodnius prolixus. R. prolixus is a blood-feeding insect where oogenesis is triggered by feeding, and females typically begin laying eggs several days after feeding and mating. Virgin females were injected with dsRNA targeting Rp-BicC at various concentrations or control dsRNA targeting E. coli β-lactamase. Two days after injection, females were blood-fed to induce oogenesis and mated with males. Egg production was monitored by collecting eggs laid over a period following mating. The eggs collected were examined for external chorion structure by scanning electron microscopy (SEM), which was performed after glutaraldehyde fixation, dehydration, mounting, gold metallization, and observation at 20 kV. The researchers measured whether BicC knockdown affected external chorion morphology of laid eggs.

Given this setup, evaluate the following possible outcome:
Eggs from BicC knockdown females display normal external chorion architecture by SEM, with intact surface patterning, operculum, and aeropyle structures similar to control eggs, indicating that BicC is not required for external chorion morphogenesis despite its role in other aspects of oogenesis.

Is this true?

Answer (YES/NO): NO